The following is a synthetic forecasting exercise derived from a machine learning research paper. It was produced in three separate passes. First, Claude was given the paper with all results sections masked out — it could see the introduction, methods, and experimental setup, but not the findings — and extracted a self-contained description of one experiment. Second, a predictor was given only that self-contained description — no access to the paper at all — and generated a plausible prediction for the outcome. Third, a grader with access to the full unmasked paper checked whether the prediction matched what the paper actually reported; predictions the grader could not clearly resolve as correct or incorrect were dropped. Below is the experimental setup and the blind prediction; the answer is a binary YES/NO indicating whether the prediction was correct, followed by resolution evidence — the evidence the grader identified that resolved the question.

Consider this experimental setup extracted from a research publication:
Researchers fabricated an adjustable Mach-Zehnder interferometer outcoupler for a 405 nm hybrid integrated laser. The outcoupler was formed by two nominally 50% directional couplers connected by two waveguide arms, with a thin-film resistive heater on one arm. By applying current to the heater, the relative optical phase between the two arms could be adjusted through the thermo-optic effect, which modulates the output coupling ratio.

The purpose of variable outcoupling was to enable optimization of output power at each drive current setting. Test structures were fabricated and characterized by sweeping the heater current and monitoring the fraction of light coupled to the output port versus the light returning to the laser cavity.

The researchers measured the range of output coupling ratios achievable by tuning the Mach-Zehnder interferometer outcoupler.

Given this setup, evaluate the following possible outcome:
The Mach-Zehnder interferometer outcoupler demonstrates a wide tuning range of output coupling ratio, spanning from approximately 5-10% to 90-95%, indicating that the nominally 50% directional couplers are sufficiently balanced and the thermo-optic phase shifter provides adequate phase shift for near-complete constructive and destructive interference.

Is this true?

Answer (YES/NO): YES